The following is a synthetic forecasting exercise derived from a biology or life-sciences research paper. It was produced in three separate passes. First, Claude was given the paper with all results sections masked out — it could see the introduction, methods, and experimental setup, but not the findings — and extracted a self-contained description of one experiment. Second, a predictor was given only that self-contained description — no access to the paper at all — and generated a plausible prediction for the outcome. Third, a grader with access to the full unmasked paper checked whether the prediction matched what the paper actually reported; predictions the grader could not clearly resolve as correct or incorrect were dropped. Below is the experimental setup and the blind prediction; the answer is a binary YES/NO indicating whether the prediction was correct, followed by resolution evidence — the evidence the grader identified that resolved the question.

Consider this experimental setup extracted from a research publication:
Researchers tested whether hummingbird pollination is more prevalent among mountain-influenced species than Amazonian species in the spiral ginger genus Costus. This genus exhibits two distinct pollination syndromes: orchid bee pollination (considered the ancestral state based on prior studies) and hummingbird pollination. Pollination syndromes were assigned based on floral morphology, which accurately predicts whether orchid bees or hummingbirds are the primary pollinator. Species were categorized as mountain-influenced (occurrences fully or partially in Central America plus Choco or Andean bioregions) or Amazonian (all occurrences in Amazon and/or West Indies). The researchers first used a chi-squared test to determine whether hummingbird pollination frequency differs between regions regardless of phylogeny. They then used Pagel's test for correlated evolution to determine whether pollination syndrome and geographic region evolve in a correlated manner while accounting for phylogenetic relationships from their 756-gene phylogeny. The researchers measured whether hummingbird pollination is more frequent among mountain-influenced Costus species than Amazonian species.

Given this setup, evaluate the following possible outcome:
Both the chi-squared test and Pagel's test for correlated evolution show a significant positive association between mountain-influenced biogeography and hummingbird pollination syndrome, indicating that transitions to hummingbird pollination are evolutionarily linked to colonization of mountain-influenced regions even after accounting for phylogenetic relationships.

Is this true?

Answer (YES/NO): NO